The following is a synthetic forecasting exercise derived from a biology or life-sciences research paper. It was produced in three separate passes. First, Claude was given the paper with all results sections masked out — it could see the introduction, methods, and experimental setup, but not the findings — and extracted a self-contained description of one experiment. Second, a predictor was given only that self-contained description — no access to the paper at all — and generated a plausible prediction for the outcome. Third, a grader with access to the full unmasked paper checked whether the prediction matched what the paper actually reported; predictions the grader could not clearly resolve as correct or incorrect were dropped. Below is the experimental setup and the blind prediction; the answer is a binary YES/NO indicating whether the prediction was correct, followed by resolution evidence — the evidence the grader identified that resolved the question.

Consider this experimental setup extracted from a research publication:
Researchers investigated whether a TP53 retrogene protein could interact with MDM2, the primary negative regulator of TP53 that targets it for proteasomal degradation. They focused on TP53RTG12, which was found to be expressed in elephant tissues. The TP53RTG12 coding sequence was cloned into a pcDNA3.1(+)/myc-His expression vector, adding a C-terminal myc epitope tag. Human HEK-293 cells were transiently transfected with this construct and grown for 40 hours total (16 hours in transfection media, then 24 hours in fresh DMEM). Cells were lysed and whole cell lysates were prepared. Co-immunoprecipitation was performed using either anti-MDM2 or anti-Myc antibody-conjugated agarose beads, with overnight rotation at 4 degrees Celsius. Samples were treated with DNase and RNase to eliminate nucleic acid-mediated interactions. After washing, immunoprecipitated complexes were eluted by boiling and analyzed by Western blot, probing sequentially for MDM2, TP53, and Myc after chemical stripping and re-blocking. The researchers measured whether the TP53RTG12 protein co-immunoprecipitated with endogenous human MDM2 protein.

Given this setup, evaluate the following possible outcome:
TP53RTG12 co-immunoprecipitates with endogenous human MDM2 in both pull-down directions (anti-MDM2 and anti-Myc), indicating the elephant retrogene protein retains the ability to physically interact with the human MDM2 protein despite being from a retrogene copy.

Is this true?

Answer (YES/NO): NO